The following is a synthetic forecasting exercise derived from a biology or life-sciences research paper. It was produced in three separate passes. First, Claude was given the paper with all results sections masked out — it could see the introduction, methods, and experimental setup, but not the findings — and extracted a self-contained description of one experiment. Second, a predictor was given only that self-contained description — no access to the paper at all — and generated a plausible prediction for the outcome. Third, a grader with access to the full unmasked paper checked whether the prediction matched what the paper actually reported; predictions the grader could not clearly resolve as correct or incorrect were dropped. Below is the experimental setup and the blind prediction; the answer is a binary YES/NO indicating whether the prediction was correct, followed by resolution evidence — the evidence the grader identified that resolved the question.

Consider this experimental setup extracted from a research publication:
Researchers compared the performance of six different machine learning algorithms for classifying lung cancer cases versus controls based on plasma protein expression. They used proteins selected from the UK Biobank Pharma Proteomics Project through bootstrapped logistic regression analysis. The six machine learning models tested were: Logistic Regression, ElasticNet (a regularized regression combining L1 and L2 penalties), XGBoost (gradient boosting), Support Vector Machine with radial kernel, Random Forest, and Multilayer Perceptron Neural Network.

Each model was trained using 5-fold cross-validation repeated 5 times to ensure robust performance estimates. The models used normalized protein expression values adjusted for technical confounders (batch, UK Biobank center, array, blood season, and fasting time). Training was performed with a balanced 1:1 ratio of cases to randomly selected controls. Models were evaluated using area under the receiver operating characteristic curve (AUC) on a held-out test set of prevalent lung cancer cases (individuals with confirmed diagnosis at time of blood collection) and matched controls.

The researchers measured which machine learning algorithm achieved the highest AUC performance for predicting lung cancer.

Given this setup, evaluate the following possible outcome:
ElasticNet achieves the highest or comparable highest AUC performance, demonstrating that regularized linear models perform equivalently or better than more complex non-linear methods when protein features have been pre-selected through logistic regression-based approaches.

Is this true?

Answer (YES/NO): NO